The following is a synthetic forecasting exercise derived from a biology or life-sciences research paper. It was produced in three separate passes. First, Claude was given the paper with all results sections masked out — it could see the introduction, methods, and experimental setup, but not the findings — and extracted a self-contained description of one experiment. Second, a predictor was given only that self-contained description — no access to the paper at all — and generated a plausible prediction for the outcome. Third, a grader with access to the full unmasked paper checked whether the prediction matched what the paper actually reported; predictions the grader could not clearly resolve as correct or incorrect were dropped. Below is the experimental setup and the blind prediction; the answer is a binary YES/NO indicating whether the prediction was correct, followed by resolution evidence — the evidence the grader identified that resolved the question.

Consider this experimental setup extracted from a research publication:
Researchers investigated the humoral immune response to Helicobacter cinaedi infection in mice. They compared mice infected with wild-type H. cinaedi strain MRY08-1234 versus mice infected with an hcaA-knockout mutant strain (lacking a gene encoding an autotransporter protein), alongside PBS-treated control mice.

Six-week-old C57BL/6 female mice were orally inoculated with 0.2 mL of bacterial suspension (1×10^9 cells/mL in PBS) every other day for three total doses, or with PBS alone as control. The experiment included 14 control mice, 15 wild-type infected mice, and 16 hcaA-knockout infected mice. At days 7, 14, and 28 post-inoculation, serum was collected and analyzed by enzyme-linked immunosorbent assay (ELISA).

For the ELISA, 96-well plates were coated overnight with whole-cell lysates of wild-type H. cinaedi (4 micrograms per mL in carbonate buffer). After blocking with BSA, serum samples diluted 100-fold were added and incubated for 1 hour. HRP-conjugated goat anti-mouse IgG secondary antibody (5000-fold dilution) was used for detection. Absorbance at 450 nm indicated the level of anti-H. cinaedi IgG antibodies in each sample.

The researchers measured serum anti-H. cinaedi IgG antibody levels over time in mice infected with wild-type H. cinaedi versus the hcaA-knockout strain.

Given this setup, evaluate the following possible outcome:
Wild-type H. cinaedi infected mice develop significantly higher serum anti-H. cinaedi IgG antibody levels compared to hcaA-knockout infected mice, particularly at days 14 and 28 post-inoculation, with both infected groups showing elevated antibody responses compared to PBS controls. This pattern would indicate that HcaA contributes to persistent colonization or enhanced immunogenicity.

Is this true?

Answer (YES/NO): NO